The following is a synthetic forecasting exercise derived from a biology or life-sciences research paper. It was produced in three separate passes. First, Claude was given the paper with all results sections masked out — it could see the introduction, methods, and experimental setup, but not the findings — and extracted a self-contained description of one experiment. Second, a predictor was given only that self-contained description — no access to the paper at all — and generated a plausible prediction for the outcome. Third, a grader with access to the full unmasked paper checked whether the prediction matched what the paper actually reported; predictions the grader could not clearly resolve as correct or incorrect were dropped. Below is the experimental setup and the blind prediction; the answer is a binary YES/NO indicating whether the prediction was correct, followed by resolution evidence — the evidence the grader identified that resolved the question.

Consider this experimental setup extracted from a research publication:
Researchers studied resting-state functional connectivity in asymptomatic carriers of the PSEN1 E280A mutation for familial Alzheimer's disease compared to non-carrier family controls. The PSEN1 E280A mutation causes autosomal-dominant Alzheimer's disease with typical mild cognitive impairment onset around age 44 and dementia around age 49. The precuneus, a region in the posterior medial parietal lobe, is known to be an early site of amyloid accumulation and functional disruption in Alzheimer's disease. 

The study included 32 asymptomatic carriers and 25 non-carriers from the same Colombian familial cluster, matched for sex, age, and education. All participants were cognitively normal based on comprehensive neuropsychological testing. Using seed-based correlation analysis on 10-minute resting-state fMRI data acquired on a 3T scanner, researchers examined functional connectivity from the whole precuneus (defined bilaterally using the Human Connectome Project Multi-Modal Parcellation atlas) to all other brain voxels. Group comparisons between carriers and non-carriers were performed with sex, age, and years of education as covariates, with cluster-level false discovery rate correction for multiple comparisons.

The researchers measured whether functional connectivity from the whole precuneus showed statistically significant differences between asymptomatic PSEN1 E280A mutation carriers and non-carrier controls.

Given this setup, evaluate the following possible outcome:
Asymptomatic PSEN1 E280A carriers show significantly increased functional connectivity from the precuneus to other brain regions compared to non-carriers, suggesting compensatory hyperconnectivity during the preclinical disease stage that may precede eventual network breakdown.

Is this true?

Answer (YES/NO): YES